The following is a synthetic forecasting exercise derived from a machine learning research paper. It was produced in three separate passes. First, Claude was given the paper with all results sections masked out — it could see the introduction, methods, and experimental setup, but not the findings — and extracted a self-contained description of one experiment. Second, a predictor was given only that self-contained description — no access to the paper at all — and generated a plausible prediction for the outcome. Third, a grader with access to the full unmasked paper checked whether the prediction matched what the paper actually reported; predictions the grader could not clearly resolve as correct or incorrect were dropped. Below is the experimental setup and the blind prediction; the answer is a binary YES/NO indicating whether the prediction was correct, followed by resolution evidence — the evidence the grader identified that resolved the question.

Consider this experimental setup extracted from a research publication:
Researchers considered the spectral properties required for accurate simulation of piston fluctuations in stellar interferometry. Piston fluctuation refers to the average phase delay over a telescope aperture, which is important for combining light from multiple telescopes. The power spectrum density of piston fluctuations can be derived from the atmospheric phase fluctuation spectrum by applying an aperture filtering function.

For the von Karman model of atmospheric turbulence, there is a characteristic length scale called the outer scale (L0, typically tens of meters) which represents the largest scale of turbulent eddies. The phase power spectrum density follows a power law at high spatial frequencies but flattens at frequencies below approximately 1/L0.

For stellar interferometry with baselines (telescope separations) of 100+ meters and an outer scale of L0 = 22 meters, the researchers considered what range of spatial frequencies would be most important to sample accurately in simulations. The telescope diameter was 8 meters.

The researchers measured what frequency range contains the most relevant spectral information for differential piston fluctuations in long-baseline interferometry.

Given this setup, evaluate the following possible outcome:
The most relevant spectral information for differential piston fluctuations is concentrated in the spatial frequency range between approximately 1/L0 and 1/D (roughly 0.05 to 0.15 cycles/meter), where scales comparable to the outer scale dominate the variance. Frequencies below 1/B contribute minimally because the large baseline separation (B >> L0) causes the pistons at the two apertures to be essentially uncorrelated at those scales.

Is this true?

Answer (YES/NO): NO